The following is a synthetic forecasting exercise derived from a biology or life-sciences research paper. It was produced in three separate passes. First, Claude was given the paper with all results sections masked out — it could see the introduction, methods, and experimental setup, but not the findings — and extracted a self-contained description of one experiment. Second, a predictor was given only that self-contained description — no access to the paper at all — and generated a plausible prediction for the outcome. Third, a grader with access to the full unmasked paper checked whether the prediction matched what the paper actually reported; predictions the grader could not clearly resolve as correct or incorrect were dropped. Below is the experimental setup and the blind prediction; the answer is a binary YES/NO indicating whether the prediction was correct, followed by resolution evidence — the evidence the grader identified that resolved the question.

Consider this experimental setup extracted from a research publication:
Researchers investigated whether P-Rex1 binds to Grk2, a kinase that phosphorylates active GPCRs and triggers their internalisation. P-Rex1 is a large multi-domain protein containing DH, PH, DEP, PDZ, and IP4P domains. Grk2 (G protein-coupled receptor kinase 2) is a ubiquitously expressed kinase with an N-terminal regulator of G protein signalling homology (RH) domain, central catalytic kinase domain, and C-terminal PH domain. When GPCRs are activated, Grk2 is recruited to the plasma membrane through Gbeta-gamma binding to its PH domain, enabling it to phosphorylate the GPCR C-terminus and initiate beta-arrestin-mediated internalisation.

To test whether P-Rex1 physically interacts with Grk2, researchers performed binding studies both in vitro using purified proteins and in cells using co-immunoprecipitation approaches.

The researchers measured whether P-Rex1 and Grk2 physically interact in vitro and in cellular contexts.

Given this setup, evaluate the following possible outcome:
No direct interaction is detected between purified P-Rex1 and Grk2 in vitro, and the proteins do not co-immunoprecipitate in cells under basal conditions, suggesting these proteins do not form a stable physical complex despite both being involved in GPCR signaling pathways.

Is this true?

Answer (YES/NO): NO